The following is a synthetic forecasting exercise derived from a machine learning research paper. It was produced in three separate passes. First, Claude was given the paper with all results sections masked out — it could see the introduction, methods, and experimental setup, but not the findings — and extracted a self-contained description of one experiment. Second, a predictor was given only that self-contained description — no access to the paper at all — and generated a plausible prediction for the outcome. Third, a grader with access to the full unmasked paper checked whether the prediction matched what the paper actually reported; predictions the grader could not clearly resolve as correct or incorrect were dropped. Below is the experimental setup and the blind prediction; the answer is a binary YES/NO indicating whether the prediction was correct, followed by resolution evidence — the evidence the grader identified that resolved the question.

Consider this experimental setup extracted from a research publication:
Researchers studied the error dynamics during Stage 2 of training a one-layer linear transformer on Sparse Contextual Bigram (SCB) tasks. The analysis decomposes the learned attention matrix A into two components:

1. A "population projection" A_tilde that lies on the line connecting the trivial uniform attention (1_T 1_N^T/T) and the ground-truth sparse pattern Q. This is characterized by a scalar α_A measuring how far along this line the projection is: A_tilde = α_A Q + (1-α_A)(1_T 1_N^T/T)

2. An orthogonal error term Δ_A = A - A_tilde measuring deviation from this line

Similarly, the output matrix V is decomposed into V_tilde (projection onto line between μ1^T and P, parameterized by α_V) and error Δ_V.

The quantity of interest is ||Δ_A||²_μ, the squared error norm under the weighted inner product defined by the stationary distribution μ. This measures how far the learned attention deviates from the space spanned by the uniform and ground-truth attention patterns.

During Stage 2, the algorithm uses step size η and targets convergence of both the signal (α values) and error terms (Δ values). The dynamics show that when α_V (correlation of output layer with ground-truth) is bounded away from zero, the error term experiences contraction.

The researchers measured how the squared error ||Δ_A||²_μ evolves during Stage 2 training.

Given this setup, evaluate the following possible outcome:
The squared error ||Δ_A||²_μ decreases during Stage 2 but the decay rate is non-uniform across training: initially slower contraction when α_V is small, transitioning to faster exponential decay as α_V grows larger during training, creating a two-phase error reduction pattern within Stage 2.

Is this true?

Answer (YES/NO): YES